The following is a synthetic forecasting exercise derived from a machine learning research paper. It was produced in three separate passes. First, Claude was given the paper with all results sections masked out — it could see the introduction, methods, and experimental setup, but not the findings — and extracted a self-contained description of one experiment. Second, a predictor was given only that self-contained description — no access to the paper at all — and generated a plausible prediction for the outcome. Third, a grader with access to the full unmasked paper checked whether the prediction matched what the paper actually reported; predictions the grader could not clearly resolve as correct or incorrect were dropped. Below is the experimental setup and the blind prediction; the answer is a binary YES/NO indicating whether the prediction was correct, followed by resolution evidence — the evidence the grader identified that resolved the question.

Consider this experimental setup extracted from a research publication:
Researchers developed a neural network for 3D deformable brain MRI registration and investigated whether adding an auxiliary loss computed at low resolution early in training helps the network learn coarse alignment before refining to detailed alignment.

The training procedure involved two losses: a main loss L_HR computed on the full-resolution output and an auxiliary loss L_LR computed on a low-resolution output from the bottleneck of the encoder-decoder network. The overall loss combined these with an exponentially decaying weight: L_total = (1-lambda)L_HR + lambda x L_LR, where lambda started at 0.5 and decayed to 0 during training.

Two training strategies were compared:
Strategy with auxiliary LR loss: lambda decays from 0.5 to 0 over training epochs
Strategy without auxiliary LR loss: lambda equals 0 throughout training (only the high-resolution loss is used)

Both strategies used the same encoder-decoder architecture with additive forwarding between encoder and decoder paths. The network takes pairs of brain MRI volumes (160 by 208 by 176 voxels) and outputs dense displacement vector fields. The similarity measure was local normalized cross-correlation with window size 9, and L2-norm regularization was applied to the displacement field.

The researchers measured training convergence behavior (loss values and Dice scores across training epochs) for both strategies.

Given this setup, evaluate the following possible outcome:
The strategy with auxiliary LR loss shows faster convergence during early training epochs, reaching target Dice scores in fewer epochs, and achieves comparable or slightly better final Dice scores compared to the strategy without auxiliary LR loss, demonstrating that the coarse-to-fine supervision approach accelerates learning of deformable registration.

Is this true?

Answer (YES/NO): YES